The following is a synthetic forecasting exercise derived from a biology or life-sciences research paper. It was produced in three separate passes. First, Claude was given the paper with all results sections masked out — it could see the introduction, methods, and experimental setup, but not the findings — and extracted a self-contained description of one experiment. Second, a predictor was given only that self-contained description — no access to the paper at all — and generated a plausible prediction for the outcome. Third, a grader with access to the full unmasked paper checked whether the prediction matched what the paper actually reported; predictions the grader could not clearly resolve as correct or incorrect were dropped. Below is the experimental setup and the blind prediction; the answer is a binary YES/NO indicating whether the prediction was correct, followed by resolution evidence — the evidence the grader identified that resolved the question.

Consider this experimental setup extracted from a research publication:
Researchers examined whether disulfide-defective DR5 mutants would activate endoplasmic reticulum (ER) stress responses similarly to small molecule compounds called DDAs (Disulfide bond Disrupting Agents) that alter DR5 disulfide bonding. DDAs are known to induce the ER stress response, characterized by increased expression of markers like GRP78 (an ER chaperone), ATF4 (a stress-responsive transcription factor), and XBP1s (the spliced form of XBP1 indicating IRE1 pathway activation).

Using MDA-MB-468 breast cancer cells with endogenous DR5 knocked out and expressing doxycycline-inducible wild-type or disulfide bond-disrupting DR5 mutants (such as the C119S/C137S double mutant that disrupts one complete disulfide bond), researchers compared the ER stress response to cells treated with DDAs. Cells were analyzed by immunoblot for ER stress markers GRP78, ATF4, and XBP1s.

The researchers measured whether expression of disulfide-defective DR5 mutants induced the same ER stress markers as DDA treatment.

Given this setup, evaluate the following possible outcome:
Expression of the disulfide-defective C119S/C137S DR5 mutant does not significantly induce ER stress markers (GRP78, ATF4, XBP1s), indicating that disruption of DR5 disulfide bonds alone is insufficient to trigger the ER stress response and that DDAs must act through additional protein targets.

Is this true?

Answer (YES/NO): YES